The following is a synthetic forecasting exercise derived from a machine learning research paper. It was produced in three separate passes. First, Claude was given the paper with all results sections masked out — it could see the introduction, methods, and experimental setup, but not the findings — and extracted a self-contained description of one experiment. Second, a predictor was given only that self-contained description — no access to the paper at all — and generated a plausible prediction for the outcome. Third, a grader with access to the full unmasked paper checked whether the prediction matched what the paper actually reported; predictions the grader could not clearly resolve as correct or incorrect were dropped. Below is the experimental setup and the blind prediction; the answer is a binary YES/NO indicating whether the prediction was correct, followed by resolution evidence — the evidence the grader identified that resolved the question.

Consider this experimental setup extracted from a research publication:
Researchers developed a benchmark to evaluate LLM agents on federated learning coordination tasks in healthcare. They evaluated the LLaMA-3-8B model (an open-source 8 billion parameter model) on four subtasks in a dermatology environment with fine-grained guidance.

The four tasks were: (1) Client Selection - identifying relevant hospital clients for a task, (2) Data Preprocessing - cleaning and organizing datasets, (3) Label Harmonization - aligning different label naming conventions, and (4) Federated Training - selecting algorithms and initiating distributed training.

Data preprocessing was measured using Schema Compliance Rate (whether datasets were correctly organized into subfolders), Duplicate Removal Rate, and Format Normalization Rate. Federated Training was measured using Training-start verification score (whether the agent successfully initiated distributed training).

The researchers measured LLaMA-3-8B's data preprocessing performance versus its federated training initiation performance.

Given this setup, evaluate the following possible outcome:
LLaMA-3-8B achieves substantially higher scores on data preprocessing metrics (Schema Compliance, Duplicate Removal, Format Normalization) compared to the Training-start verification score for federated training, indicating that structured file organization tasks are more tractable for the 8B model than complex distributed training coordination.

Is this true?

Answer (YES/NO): YES